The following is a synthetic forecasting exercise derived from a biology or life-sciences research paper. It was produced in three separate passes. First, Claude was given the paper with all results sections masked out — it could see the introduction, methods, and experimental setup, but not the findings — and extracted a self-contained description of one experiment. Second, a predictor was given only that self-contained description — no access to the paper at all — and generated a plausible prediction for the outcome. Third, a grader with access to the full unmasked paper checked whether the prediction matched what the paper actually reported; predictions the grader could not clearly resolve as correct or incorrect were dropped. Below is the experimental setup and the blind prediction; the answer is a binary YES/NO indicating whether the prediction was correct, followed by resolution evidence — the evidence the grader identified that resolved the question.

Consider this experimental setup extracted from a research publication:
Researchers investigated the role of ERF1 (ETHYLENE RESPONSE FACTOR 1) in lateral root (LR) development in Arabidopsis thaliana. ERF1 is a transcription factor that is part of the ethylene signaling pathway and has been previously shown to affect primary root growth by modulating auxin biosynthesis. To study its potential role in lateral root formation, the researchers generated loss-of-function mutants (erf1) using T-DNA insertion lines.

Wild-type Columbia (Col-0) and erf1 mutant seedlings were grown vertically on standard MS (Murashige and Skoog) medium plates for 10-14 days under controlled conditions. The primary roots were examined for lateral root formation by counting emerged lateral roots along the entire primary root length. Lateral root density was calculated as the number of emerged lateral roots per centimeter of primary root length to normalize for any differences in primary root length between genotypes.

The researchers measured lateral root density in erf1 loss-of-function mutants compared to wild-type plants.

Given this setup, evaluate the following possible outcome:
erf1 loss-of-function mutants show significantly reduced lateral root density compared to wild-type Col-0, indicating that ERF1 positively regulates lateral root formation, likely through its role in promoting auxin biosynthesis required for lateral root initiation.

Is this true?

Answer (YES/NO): NO